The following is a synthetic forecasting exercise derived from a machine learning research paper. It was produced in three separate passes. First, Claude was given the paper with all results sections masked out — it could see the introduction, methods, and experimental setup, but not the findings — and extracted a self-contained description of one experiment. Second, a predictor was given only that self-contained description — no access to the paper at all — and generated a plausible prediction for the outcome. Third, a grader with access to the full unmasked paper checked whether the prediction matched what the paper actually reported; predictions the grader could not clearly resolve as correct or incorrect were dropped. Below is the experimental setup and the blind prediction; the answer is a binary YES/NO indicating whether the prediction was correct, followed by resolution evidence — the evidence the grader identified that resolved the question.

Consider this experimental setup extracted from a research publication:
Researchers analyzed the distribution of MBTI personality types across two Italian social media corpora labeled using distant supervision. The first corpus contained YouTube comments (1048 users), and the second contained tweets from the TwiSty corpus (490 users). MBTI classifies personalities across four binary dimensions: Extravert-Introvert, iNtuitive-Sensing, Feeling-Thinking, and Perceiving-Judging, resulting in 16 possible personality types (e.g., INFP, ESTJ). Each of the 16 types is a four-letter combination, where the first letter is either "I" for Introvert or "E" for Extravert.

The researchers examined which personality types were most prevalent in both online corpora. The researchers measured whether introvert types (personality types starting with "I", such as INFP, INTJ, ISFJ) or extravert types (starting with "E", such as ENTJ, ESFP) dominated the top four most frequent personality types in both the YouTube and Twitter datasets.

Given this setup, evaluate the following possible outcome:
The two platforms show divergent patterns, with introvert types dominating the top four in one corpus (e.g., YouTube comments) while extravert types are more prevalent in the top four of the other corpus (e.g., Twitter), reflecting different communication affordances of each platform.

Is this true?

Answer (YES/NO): NO